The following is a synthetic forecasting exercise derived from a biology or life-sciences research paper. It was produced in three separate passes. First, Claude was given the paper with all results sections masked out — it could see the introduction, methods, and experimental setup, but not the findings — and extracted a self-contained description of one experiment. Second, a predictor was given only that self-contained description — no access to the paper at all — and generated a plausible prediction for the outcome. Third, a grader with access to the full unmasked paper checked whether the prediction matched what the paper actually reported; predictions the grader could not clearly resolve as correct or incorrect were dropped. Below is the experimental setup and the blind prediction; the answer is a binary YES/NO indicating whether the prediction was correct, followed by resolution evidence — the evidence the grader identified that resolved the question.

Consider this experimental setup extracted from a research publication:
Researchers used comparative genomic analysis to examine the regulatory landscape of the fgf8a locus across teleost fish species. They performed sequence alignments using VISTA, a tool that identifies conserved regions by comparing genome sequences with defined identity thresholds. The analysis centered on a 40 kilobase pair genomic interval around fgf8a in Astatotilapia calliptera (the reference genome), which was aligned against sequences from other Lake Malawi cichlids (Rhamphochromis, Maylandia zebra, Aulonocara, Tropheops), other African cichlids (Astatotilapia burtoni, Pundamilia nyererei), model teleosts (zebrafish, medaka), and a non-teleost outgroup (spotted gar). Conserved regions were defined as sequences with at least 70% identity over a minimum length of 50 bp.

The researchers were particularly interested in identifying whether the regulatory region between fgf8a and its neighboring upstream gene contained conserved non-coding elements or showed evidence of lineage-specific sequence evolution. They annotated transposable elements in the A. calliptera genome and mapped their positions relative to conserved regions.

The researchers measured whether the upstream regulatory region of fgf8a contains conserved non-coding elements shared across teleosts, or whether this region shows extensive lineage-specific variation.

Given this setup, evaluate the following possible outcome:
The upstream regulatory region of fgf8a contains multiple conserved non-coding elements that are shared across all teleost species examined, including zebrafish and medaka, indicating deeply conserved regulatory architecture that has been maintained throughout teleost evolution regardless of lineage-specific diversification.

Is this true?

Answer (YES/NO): NO